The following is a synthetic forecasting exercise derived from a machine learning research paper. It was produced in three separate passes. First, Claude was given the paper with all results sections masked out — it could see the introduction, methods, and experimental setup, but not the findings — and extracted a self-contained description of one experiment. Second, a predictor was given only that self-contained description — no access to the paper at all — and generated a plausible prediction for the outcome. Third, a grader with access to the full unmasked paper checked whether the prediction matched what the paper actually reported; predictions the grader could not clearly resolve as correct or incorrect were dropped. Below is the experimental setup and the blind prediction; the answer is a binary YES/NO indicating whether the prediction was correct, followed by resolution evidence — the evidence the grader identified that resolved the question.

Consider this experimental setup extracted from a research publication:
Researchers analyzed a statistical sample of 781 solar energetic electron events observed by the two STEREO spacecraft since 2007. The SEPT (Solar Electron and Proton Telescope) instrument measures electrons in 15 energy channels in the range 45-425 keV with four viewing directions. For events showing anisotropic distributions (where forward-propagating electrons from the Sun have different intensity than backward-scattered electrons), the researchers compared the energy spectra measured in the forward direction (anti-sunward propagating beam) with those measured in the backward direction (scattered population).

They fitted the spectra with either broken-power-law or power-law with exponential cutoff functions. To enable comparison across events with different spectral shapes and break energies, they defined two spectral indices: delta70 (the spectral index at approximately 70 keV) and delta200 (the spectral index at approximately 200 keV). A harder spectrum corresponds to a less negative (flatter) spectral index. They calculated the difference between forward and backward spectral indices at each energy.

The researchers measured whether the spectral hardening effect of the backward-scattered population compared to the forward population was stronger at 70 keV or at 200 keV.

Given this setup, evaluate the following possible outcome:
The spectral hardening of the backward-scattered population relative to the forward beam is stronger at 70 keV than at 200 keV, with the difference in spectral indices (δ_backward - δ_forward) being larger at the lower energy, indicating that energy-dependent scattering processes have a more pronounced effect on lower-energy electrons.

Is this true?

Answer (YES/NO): NO